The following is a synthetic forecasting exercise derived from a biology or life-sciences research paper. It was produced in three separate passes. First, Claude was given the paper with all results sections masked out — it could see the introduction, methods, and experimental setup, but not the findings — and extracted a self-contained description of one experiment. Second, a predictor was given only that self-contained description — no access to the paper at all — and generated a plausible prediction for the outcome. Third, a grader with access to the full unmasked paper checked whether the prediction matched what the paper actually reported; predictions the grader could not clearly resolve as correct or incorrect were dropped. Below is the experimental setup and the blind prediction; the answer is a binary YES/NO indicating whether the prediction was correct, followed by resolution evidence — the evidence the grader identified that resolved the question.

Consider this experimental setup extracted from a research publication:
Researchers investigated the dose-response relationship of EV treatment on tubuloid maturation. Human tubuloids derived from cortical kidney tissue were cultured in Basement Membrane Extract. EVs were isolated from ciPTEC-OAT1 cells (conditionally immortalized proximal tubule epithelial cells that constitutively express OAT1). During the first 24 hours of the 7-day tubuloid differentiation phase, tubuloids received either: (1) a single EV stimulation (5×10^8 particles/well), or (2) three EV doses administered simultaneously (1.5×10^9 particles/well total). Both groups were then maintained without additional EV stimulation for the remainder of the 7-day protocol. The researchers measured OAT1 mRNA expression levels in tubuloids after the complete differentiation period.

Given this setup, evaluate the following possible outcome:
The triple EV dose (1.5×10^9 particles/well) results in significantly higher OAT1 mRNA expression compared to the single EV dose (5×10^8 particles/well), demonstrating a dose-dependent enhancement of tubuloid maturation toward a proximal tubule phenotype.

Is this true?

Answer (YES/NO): YES